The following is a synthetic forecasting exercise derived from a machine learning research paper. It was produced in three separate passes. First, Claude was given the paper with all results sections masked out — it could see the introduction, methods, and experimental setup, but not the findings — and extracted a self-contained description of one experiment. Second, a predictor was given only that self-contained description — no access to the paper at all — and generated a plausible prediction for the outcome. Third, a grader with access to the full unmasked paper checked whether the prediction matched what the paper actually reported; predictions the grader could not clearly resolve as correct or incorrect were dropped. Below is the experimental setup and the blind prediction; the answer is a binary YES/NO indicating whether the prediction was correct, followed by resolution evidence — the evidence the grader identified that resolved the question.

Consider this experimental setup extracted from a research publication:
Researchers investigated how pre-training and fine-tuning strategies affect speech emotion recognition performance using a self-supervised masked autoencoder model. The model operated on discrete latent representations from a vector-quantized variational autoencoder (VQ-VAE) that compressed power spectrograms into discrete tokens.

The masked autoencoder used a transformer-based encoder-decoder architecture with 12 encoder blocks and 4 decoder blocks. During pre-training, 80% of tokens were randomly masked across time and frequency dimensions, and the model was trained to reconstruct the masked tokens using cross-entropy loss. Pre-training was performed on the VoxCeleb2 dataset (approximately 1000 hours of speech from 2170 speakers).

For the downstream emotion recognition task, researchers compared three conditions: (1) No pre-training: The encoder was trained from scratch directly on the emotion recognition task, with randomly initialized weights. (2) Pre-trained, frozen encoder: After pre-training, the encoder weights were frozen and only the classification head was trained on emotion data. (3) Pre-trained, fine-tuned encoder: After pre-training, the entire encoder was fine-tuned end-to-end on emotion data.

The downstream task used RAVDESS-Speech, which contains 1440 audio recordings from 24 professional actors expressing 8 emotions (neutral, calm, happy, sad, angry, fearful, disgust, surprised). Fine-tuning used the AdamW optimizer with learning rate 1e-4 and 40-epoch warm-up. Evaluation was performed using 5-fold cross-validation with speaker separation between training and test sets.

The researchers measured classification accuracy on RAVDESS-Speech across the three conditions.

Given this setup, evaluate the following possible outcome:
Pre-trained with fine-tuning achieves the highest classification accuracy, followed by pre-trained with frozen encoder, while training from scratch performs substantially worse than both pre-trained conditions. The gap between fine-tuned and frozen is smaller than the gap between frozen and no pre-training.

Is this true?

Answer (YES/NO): YES